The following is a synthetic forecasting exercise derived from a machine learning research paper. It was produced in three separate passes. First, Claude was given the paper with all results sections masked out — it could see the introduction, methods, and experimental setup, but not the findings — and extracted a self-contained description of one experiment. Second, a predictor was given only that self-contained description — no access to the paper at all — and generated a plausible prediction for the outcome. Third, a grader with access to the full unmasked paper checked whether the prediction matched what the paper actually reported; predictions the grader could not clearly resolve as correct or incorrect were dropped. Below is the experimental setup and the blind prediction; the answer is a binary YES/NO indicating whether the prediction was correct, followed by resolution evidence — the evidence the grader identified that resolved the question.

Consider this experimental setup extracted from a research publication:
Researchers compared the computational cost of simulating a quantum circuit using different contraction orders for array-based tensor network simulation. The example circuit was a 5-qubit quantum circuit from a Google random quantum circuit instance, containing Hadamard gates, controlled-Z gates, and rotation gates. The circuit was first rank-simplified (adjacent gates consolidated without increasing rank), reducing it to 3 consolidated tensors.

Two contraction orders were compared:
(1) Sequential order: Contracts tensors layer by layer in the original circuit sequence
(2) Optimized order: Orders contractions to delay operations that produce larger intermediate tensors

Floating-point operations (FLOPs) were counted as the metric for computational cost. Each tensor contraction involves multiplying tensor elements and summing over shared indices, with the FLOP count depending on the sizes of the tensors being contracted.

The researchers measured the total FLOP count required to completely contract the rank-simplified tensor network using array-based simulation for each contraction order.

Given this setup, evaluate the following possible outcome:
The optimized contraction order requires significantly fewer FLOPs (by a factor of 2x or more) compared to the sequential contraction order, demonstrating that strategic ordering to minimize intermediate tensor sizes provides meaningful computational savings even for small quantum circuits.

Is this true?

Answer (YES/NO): YES